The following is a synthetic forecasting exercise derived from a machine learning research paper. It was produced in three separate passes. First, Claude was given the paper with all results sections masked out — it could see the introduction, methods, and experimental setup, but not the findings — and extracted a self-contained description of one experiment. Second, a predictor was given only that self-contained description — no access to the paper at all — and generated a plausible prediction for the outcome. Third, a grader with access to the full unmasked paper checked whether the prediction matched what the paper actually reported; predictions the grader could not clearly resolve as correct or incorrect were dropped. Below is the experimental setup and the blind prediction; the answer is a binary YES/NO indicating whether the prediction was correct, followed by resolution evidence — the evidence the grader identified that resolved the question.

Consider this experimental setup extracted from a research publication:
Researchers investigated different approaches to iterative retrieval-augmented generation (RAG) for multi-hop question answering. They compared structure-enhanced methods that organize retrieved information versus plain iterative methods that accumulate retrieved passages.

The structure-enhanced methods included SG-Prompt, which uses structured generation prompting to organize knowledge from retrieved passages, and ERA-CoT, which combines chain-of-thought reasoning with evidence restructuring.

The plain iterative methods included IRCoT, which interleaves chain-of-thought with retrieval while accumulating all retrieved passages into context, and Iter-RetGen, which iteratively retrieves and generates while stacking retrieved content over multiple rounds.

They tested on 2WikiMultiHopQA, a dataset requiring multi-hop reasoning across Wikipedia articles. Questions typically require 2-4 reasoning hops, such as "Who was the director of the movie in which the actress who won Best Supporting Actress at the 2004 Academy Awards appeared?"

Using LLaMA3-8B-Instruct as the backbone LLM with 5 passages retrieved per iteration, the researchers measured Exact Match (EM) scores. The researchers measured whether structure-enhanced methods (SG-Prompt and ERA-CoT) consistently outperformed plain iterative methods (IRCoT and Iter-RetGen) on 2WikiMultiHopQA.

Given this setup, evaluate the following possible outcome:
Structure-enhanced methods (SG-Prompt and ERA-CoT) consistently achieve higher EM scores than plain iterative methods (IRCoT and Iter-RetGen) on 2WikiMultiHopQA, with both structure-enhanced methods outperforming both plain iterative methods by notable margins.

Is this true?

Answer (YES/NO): NO